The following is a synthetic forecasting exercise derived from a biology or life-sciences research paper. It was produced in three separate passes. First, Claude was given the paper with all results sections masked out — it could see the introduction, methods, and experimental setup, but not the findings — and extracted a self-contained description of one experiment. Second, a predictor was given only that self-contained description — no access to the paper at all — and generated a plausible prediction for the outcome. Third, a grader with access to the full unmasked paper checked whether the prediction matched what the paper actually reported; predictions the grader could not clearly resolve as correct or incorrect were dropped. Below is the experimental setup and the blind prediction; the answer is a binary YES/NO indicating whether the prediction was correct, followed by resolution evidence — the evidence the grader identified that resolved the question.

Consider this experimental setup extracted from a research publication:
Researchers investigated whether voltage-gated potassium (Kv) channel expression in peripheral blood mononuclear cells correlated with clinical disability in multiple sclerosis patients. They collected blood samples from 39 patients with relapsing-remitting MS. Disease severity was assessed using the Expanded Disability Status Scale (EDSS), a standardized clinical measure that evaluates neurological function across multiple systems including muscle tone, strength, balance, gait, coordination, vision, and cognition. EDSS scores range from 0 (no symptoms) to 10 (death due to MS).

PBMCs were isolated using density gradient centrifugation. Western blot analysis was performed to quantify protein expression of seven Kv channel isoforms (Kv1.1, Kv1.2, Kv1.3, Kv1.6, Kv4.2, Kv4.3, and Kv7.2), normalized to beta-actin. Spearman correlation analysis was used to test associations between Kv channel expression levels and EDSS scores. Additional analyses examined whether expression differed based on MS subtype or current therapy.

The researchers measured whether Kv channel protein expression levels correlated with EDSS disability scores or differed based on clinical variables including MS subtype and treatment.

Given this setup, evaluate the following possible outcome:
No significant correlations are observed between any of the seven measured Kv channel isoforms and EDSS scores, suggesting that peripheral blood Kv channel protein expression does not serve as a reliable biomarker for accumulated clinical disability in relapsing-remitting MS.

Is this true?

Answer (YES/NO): YES